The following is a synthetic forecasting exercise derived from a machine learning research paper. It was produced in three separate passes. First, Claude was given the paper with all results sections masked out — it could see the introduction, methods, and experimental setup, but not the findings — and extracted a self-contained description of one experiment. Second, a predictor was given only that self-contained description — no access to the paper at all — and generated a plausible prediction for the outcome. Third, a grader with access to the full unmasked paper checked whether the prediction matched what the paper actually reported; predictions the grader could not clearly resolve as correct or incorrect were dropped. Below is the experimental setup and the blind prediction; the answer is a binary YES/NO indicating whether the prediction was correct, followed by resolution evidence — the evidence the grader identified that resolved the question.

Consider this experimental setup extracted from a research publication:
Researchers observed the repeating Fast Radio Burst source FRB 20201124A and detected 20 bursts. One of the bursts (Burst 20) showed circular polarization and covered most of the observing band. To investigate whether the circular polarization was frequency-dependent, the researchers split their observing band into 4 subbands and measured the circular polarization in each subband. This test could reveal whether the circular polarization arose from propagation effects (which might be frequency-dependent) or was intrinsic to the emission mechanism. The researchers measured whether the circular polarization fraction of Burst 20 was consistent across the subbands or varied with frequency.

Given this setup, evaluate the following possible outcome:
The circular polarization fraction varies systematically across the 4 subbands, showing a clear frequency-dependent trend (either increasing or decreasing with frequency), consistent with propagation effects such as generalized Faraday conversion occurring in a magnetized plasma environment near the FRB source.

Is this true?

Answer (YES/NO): NO